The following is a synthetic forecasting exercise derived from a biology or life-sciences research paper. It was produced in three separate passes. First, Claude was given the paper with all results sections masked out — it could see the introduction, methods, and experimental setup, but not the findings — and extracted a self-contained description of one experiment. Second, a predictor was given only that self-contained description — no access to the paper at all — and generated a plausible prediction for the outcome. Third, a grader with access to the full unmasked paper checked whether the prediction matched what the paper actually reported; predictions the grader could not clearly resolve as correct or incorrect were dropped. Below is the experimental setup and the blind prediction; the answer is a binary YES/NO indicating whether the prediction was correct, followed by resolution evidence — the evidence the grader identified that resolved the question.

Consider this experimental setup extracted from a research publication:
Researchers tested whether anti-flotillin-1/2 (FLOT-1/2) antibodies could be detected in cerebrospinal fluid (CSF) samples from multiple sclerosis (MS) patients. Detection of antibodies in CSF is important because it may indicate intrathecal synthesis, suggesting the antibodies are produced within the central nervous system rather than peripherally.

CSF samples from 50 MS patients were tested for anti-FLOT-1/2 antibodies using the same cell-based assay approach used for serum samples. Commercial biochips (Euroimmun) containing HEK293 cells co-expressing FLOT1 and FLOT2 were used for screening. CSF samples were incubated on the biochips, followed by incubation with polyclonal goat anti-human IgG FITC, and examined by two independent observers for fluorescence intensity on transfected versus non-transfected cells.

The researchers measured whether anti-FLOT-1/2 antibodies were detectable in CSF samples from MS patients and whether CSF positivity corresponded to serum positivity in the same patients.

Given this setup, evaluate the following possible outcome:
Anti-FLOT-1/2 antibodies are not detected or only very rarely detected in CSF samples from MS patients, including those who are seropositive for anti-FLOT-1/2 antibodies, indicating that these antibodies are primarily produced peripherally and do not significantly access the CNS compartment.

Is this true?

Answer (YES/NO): NO